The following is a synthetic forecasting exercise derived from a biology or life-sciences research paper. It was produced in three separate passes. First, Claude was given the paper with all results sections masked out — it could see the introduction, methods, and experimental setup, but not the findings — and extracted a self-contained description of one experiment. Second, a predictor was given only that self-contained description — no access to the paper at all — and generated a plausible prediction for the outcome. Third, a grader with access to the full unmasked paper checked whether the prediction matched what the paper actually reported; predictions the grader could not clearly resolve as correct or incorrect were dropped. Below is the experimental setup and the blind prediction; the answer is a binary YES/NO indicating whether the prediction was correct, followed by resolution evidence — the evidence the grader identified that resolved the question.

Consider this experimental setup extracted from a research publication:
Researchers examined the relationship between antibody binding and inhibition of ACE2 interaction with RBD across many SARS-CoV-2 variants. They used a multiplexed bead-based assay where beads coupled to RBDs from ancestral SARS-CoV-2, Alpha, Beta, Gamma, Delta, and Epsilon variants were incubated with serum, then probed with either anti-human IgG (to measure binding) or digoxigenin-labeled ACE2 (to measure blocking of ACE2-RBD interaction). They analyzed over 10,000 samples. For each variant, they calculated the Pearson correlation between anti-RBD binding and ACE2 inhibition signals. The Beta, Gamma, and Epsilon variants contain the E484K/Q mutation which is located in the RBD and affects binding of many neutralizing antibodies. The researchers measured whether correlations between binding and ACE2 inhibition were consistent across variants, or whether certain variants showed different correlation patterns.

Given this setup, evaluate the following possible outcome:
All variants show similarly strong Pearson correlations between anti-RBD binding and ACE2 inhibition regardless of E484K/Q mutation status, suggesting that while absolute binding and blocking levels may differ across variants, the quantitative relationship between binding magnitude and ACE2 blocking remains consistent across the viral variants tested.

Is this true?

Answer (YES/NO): YES